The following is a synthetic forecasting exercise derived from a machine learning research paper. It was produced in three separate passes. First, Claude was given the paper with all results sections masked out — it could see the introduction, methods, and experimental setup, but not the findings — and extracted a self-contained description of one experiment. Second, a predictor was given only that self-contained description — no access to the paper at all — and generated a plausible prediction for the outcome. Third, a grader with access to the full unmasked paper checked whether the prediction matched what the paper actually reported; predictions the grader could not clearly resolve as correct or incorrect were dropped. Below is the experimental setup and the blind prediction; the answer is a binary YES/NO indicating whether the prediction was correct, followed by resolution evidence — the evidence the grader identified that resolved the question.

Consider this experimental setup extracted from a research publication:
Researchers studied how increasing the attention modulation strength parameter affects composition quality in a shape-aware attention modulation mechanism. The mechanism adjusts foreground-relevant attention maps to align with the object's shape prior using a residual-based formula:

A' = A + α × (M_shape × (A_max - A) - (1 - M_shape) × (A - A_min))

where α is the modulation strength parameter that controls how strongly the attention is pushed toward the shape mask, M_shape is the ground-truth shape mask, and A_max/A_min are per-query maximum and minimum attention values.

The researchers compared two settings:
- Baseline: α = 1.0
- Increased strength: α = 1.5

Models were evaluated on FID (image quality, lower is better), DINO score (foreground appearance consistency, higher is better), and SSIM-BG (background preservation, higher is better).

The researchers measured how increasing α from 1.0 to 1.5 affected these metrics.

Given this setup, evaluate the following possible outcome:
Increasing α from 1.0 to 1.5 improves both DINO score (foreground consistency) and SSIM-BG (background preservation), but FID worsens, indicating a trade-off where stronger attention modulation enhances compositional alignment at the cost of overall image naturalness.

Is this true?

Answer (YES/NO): NO